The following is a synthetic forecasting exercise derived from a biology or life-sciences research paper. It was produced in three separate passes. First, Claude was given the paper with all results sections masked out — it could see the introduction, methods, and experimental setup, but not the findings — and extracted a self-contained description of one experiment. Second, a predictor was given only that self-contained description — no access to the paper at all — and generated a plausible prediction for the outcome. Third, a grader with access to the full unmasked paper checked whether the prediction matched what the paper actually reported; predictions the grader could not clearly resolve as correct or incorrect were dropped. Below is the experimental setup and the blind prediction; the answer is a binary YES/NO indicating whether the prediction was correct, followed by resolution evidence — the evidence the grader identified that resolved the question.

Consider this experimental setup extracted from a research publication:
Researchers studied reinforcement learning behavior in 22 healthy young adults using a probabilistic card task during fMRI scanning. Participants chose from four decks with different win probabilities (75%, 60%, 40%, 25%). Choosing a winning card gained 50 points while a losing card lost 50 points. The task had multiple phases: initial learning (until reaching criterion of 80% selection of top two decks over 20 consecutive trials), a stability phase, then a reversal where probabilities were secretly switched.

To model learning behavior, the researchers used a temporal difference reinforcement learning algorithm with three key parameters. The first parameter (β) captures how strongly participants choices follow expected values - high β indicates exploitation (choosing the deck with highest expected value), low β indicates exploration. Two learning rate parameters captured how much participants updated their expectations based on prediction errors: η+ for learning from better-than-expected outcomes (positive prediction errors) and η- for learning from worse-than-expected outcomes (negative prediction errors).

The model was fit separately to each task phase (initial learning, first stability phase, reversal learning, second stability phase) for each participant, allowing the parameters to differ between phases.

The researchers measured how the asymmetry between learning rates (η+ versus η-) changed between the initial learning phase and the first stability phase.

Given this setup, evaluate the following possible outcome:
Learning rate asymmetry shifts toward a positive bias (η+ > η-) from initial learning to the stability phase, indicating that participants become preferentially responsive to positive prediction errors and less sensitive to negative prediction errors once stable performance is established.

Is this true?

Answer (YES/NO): YES